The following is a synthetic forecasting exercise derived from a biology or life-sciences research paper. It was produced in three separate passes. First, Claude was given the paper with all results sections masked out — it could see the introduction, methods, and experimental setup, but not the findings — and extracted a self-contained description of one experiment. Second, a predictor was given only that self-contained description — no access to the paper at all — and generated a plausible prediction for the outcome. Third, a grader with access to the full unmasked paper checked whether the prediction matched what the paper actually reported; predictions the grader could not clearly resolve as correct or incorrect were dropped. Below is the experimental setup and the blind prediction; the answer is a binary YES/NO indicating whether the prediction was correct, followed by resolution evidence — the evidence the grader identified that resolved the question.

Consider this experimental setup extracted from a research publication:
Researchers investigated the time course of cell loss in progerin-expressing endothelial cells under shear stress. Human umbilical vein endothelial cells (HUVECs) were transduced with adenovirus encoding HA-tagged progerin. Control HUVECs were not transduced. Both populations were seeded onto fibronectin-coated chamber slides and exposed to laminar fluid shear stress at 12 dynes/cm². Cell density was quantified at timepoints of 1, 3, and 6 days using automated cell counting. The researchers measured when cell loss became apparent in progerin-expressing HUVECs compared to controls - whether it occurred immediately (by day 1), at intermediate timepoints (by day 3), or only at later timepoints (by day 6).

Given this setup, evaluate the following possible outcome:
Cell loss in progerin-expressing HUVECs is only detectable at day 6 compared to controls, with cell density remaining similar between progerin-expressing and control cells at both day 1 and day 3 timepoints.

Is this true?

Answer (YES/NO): NO